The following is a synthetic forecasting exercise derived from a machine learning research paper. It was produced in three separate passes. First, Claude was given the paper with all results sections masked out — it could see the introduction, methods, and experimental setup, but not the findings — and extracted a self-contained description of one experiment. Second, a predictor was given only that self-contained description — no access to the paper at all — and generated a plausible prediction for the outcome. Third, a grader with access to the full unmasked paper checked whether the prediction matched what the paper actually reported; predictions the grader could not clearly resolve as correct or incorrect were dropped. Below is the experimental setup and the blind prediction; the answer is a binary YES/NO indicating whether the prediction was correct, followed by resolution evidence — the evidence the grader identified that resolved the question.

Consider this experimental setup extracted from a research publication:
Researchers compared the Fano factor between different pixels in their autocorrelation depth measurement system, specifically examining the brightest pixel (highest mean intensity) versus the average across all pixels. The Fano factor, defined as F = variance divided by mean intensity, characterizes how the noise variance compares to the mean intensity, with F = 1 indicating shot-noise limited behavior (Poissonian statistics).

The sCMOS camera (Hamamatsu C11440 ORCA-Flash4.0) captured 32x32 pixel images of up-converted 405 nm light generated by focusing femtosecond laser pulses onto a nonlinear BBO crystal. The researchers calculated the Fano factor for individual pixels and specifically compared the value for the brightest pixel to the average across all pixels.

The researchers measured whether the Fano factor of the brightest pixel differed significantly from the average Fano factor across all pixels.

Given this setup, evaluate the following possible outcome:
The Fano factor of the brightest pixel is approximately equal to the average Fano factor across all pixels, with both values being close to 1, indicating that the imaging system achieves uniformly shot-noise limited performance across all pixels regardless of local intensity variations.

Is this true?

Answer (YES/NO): NO